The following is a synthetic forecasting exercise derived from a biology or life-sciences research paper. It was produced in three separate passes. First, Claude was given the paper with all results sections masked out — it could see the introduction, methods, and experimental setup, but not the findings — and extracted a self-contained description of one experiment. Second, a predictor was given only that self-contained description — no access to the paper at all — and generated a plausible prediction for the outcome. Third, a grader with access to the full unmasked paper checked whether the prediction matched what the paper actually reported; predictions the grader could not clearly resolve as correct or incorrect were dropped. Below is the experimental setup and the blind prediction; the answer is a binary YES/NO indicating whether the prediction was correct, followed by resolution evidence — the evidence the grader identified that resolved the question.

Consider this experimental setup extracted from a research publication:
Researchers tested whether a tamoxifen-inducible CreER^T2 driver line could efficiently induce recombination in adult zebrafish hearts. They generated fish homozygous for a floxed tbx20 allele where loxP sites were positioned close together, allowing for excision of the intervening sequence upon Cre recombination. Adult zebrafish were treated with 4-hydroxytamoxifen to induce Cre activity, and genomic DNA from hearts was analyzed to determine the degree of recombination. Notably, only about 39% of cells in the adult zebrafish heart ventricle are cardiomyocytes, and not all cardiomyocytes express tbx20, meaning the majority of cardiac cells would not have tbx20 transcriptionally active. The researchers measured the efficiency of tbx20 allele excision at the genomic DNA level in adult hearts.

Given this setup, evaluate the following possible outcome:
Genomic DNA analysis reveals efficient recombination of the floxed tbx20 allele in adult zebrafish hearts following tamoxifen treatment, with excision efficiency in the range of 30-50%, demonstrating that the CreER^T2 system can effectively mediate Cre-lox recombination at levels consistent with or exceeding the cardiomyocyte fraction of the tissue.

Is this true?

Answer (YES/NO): NO